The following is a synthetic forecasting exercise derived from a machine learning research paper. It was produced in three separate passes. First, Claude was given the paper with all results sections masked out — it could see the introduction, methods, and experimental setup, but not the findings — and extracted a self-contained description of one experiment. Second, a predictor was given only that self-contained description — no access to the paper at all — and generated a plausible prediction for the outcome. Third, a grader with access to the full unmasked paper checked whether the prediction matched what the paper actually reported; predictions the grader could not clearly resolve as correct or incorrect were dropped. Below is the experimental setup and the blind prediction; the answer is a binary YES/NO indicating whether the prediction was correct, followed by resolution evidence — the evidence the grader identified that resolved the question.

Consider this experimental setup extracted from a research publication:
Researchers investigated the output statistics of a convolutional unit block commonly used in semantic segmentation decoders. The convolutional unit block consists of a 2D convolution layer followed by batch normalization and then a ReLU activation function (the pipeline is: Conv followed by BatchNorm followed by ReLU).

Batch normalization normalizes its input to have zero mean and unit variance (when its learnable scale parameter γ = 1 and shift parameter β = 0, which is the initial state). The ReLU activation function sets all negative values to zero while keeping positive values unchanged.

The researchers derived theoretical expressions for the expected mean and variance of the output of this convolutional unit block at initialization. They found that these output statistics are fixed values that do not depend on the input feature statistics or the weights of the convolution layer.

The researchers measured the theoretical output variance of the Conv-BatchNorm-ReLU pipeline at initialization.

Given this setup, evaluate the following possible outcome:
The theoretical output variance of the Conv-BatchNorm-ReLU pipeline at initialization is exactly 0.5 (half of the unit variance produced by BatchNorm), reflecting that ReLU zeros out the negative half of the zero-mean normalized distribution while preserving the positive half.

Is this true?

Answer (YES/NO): NO